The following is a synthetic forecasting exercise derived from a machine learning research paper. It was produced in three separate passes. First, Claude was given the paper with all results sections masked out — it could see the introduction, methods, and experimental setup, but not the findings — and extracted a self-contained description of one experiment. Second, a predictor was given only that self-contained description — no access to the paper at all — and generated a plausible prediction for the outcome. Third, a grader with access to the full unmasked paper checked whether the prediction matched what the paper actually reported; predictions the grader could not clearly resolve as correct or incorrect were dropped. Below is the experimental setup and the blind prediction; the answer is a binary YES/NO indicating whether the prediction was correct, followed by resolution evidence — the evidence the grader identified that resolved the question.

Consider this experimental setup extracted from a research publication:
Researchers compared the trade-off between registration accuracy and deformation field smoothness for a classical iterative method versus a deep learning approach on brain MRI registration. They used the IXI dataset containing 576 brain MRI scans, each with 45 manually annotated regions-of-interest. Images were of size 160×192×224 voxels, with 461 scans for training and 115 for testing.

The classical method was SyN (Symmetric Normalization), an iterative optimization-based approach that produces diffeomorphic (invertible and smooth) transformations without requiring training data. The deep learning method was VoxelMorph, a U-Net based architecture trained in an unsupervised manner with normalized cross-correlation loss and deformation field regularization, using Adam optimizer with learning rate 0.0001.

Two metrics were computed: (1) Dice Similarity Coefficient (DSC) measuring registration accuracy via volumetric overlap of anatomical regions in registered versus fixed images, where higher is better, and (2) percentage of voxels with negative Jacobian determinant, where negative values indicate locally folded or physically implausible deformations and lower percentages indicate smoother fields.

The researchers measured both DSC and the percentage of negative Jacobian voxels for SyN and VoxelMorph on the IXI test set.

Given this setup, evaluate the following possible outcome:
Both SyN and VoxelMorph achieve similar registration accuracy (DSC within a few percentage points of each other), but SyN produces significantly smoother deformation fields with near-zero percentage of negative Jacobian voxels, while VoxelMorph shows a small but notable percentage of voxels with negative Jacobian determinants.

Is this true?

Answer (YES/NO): YES